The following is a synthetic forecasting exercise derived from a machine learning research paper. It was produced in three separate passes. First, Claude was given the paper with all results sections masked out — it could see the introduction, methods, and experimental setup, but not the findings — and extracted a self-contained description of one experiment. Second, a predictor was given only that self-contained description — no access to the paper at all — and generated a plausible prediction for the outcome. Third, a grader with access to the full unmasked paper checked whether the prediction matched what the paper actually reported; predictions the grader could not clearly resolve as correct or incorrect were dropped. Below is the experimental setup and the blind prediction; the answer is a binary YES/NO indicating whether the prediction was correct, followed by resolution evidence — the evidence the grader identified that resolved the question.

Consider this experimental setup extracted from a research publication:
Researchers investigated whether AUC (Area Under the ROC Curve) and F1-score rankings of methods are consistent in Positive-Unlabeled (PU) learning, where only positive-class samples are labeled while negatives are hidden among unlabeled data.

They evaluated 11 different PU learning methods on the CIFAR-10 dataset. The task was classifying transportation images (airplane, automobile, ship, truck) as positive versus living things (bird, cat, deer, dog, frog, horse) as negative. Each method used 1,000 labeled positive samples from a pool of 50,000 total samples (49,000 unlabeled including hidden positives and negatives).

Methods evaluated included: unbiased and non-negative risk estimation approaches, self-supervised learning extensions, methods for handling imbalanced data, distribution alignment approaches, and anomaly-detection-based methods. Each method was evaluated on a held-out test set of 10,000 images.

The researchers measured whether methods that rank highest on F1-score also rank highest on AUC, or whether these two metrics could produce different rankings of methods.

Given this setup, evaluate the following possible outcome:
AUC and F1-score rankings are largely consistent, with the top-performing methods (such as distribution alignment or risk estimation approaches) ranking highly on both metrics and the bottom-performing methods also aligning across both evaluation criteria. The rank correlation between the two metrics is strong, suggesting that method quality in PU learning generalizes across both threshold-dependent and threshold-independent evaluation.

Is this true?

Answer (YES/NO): NO